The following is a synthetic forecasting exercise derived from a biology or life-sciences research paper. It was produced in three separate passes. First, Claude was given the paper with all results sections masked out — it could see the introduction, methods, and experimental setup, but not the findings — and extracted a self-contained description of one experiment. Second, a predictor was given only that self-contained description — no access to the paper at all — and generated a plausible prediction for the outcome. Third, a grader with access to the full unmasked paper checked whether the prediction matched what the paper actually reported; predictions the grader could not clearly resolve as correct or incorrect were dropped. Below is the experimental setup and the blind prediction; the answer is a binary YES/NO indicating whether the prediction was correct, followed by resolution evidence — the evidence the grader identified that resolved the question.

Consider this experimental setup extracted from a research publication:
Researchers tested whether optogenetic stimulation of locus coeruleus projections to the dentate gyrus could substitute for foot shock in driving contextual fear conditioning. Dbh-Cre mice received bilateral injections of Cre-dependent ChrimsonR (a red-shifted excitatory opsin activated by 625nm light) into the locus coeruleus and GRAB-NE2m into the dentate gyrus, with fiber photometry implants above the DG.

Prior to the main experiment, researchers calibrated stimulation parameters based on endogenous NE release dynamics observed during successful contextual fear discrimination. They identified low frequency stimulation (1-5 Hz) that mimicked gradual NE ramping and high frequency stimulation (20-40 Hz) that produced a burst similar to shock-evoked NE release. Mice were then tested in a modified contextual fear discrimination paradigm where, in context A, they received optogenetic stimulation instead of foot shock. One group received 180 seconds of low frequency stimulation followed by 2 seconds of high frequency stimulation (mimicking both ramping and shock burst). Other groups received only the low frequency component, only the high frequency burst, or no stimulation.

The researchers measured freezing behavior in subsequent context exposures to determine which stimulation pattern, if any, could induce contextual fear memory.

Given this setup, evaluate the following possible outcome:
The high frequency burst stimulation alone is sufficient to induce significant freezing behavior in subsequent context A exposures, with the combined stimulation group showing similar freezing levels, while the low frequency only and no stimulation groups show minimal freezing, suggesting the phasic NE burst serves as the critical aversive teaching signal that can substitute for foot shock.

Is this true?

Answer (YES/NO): NO